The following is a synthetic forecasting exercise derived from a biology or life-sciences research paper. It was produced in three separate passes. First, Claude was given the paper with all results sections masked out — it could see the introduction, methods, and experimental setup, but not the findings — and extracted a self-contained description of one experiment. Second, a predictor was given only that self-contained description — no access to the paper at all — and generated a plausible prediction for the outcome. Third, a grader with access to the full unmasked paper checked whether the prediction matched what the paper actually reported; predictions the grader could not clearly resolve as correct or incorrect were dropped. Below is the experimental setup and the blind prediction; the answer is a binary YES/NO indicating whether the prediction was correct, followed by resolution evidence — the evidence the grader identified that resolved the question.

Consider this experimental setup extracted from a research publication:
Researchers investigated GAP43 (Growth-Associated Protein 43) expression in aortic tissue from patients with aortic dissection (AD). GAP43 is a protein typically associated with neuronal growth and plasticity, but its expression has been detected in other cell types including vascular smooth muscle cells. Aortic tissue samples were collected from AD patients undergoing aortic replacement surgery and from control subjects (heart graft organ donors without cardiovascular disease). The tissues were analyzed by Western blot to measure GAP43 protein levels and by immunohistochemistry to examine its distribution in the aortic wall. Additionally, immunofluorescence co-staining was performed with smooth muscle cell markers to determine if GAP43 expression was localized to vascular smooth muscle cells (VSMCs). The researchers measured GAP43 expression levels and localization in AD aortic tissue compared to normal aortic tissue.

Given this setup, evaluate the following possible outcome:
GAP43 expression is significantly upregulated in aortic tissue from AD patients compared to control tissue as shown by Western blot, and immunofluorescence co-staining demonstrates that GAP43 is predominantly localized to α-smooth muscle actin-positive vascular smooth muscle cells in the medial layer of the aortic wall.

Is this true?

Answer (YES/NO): NO